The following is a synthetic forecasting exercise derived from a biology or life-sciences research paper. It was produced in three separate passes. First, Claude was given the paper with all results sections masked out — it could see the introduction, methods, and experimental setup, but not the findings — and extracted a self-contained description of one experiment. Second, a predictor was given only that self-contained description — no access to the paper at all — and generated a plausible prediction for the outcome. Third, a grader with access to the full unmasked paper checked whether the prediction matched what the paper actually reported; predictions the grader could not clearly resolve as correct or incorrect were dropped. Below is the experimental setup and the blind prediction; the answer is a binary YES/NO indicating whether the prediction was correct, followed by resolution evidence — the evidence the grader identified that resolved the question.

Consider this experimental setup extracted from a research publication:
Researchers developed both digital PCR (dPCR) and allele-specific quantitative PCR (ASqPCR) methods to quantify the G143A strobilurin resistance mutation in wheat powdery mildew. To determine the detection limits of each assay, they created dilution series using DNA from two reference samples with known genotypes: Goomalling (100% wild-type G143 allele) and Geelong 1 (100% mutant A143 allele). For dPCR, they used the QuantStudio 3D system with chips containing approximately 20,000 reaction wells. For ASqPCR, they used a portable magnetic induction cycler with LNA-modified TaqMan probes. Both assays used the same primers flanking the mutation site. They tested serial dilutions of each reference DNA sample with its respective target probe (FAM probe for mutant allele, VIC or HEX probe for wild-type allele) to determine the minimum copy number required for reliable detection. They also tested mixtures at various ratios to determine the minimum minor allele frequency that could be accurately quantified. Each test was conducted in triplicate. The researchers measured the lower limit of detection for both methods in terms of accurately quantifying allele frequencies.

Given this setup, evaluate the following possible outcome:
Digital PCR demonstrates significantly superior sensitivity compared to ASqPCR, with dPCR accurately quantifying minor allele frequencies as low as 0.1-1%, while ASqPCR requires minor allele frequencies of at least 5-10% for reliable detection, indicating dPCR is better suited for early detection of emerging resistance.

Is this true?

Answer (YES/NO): NO